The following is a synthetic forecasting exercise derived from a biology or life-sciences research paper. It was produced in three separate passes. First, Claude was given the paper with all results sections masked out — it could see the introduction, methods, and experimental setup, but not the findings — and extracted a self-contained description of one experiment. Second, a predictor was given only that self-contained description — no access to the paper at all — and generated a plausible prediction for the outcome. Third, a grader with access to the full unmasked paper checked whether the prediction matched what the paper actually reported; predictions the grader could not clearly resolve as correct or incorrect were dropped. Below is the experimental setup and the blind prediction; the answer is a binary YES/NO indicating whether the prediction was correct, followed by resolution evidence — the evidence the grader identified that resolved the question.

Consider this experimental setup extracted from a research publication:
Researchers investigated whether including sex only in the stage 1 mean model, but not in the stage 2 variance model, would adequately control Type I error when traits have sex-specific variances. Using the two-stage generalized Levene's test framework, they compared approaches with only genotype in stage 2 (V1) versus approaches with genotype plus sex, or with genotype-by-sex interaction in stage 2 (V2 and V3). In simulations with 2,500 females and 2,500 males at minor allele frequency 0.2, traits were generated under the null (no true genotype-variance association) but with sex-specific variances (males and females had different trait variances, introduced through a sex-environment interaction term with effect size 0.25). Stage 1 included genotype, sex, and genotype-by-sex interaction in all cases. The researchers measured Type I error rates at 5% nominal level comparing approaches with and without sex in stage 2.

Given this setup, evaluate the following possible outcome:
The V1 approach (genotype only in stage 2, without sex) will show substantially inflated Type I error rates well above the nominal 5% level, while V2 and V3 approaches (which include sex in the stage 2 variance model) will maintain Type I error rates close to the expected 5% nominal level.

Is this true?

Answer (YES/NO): YES